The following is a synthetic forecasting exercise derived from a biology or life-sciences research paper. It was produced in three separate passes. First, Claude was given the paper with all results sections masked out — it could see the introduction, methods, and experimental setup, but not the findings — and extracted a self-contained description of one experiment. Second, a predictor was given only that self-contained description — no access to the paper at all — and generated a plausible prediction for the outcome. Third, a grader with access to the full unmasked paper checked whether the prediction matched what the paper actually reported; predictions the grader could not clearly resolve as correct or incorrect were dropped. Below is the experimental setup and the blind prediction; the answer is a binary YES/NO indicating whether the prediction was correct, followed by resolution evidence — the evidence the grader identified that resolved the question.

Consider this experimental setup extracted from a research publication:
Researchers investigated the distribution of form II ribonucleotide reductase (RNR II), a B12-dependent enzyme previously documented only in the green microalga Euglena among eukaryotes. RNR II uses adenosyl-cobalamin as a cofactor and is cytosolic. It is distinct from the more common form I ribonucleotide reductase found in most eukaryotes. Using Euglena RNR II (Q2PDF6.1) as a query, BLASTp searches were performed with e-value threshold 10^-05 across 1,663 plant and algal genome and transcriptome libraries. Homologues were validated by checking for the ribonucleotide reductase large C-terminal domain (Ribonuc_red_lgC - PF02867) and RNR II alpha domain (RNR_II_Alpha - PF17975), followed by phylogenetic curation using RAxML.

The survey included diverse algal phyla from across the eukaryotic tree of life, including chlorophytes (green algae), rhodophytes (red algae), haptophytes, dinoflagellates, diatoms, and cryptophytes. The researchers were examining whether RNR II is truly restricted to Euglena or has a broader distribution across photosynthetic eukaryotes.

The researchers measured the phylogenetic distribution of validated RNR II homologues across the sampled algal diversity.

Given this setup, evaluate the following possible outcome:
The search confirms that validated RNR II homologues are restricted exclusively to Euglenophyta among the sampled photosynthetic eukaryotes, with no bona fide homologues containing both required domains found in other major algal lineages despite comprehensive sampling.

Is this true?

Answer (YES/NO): NO